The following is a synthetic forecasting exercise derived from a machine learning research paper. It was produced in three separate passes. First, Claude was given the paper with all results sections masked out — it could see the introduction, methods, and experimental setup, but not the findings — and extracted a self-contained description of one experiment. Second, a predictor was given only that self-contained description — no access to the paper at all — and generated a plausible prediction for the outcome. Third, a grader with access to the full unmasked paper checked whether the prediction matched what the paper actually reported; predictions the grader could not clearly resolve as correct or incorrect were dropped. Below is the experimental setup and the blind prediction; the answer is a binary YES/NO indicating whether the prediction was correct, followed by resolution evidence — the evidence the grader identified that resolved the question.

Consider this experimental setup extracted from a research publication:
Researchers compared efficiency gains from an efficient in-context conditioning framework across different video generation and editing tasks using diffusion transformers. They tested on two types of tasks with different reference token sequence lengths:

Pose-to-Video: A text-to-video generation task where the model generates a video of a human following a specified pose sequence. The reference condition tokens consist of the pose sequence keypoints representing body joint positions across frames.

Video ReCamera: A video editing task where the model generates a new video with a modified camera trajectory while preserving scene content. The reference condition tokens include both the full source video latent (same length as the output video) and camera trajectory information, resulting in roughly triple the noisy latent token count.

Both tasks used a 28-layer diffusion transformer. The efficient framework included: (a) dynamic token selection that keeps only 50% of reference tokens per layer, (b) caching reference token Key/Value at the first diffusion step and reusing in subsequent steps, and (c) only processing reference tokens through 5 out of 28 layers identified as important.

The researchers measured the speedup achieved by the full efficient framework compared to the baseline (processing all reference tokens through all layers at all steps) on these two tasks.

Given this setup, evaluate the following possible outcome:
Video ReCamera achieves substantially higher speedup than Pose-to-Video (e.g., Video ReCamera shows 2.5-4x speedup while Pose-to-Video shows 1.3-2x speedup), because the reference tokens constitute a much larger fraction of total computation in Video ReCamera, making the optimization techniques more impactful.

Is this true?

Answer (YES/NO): NO